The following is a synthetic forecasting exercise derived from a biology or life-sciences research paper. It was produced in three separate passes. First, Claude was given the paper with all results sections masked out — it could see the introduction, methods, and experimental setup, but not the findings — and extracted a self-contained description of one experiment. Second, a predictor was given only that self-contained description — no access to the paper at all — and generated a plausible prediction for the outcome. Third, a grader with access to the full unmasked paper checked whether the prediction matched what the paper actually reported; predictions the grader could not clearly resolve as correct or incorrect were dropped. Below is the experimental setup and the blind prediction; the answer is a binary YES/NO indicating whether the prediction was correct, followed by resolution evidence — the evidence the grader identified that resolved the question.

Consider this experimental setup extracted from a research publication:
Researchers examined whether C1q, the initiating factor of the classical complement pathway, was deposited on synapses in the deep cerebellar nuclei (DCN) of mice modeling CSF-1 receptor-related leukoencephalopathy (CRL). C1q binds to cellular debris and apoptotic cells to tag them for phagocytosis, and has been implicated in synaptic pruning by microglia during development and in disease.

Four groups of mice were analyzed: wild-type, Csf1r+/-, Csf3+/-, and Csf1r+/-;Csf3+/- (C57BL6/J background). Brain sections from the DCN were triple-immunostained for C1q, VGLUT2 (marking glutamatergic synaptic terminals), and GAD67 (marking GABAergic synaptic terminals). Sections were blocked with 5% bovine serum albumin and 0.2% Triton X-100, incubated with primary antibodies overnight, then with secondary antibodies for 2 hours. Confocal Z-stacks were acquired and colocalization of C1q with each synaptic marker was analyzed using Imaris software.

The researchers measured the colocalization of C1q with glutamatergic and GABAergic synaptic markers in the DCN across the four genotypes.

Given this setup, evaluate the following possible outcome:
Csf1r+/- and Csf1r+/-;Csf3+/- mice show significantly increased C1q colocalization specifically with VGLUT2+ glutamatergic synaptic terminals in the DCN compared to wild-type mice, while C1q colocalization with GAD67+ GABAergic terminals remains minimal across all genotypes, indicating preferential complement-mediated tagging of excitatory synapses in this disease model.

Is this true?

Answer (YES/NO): NO